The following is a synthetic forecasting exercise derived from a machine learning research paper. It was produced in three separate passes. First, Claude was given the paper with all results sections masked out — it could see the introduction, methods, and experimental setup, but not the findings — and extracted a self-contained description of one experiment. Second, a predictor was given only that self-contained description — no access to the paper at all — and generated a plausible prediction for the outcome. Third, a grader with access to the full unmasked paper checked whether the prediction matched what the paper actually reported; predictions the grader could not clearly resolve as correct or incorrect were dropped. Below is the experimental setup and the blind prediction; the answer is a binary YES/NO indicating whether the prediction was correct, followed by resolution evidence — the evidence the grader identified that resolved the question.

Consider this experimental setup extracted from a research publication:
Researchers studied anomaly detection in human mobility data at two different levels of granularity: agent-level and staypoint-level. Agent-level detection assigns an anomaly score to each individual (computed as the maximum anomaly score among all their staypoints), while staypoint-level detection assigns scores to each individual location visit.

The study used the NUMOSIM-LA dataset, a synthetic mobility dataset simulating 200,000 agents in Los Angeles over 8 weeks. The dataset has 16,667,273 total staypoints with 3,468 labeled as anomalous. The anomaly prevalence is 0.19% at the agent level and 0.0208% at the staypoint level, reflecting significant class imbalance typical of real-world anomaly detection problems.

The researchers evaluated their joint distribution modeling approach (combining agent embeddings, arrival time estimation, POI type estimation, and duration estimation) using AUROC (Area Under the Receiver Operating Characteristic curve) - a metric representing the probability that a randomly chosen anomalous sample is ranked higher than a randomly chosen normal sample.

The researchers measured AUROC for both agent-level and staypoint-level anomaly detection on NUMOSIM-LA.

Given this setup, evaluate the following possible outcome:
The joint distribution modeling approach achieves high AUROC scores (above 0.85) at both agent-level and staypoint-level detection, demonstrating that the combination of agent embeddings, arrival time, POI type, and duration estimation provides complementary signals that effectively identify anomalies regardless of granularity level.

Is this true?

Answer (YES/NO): NO